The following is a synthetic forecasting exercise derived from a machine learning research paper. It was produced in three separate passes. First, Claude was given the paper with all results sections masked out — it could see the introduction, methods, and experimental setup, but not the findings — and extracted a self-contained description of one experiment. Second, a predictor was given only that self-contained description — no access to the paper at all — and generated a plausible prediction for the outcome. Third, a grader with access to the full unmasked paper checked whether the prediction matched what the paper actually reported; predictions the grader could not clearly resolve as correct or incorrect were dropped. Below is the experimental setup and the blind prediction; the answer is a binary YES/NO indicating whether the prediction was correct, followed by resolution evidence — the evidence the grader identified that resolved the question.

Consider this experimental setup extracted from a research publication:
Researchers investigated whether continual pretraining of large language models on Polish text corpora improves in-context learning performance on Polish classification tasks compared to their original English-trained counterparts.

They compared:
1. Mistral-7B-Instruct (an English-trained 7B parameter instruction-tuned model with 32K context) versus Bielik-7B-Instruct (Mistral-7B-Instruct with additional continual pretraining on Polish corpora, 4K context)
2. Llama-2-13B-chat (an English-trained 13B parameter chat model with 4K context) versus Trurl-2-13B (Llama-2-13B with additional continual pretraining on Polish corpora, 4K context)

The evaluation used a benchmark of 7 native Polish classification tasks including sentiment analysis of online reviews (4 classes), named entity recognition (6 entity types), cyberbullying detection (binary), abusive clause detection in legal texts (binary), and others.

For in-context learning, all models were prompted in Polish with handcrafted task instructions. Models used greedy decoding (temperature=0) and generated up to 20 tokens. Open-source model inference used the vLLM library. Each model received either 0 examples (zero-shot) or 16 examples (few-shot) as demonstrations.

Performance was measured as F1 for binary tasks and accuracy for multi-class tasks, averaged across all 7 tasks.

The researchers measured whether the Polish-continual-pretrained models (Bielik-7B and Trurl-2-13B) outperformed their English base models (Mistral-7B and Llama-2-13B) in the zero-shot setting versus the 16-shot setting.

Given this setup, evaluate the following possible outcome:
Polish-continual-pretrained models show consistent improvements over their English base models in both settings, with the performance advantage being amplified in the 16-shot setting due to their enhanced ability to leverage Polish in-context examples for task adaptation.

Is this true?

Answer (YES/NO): NO